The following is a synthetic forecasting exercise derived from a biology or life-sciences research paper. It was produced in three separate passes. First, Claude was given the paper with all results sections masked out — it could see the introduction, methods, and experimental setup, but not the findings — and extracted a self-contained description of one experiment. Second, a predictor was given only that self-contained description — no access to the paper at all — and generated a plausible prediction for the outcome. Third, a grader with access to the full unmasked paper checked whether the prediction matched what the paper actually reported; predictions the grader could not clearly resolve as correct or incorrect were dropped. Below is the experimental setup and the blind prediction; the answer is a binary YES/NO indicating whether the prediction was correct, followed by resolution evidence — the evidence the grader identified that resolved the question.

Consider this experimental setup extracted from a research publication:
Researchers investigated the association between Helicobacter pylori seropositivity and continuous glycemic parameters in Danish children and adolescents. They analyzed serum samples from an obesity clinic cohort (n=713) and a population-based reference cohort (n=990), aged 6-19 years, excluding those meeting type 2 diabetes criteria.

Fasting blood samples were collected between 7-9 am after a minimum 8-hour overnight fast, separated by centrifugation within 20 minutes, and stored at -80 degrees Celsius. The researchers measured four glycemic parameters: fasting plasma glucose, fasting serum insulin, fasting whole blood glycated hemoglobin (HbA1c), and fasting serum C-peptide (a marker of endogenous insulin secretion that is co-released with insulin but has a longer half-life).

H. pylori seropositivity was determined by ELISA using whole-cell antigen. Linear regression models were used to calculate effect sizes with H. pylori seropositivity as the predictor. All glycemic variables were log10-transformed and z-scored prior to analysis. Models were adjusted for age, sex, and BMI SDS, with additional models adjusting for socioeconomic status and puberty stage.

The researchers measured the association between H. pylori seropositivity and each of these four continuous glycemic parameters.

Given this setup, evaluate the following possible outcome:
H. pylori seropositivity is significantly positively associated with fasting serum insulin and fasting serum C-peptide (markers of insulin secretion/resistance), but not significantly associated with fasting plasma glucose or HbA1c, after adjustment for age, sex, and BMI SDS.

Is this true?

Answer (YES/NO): NO